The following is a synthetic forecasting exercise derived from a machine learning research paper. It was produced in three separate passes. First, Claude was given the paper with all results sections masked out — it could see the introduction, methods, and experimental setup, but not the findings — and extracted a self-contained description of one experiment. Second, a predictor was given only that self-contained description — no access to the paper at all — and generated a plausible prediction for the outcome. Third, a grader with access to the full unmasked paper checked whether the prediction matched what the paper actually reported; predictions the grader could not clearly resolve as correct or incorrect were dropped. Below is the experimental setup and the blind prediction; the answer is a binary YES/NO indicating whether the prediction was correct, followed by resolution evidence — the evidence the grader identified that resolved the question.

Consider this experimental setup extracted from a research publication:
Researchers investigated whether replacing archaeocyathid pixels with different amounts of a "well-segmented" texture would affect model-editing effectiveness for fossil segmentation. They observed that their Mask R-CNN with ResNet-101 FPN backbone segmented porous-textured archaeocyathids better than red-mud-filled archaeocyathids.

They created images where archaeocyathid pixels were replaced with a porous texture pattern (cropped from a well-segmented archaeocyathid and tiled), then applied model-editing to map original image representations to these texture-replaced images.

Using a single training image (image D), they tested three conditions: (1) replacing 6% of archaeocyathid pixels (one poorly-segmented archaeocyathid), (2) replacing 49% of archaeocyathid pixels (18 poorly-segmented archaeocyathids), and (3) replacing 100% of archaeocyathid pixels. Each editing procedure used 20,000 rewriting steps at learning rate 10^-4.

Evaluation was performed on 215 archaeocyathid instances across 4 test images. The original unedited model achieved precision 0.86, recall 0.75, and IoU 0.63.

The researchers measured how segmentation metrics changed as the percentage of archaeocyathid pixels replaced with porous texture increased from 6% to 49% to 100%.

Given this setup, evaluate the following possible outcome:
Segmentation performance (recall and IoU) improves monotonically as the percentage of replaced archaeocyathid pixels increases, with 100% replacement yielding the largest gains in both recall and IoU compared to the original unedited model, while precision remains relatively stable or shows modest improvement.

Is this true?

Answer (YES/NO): NO